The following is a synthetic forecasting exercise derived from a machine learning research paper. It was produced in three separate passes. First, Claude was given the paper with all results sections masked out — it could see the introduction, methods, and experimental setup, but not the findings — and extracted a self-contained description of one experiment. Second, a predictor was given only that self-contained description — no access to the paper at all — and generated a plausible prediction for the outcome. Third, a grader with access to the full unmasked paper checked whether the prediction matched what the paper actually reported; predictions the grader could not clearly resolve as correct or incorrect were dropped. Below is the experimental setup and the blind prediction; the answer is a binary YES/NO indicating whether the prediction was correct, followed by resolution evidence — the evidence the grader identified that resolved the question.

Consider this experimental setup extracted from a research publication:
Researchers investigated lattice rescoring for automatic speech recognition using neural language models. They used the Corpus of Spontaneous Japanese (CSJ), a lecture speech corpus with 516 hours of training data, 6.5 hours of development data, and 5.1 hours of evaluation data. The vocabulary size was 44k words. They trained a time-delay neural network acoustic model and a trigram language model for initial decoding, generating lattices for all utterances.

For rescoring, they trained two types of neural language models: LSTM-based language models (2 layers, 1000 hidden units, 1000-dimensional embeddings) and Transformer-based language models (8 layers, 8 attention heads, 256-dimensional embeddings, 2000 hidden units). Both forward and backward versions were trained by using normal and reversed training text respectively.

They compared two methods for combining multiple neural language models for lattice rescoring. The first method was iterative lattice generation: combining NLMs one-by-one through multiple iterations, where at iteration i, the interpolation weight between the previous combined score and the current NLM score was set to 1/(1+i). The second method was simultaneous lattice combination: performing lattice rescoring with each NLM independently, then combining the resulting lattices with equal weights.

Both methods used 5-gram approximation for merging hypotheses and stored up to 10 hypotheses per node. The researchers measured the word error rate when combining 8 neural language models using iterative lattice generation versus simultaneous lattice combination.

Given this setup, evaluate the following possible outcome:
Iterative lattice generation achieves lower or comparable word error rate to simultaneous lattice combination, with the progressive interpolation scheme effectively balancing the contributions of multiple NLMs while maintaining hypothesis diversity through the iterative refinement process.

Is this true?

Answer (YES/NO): YES